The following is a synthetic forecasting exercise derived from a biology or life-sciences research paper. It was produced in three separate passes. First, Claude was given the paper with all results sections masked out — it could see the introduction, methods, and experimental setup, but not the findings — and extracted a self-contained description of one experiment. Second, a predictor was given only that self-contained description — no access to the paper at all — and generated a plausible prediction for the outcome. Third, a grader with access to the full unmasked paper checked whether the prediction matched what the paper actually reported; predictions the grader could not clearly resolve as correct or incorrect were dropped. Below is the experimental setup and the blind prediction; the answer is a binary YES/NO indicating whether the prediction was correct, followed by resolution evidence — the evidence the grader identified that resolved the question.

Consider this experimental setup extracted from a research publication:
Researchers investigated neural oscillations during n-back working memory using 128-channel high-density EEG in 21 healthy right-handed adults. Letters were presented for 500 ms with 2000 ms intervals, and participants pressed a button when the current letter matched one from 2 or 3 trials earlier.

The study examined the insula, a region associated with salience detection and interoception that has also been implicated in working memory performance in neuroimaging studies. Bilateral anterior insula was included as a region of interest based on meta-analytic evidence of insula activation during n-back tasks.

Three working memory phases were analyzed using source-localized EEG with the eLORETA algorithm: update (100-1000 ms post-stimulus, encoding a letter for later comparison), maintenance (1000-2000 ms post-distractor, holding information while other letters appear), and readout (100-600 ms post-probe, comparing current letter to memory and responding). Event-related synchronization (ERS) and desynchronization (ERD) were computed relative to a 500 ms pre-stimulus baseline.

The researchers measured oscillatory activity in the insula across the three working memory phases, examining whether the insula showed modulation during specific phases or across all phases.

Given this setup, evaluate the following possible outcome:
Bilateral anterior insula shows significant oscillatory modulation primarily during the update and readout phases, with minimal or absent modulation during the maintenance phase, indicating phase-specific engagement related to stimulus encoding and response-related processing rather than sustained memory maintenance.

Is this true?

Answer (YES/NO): NO